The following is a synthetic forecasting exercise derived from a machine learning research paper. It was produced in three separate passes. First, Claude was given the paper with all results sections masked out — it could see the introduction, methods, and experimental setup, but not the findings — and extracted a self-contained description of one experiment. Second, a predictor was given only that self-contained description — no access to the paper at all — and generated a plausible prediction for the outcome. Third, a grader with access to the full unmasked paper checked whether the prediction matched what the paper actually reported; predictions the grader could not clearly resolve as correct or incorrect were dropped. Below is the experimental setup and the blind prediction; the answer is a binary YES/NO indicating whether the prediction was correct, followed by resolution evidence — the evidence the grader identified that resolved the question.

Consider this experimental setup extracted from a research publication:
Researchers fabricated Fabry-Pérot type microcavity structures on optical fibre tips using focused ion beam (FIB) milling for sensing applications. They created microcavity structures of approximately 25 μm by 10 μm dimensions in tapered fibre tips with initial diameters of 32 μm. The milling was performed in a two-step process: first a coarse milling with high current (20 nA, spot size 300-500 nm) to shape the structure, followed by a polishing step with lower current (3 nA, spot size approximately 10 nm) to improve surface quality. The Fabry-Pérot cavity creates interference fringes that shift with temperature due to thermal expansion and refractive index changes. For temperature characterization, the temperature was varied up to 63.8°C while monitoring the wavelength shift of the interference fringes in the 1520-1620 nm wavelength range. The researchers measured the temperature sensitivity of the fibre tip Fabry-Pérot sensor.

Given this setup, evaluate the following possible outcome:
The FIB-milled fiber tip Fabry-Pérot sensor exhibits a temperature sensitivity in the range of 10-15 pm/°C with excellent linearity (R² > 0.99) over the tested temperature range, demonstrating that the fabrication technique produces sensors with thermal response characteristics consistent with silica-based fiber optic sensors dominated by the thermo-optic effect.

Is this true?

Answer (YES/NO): NO